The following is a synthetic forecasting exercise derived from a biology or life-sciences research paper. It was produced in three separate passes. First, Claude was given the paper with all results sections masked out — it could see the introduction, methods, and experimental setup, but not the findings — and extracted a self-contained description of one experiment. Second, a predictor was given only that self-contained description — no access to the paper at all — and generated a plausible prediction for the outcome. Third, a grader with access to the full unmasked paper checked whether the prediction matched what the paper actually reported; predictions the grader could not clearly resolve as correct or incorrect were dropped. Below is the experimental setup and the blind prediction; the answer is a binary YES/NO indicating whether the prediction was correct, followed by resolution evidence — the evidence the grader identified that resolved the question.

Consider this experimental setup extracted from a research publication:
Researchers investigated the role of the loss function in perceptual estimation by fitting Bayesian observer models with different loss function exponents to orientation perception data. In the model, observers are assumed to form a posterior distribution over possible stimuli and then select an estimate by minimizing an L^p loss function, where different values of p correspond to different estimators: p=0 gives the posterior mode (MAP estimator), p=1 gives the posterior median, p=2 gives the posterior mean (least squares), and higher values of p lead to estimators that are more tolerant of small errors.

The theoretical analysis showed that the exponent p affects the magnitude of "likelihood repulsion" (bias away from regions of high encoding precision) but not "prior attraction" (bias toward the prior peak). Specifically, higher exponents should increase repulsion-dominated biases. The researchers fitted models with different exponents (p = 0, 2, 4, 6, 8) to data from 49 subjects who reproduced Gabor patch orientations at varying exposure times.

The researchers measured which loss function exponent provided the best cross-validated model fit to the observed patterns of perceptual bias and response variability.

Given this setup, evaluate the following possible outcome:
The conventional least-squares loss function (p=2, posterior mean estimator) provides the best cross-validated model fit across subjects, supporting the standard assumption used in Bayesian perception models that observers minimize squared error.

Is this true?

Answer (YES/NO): NO